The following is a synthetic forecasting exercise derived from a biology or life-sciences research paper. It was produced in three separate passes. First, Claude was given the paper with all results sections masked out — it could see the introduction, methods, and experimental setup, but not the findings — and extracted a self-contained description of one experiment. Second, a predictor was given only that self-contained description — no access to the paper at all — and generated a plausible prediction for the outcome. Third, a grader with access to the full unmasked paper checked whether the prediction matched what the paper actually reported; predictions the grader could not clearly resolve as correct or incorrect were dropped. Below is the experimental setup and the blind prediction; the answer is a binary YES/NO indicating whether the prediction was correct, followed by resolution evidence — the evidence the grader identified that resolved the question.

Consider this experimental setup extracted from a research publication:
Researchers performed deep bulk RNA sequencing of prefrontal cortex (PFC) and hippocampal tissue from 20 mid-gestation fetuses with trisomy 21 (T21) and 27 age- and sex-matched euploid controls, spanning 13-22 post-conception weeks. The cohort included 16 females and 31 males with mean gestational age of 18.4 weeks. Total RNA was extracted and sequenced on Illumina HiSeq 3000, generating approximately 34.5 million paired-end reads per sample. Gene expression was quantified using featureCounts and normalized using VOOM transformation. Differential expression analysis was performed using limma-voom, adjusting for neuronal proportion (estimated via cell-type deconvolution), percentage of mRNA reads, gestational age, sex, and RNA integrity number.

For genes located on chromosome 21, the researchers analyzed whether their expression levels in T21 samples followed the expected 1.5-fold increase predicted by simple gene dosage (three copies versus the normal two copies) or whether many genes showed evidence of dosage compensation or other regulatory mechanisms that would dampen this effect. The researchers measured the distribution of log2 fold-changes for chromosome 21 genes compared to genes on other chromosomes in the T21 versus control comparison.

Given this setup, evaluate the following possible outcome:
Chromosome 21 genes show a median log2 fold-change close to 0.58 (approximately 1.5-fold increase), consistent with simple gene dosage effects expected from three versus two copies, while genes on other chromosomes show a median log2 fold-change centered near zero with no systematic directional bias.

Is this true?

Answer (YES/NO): YES